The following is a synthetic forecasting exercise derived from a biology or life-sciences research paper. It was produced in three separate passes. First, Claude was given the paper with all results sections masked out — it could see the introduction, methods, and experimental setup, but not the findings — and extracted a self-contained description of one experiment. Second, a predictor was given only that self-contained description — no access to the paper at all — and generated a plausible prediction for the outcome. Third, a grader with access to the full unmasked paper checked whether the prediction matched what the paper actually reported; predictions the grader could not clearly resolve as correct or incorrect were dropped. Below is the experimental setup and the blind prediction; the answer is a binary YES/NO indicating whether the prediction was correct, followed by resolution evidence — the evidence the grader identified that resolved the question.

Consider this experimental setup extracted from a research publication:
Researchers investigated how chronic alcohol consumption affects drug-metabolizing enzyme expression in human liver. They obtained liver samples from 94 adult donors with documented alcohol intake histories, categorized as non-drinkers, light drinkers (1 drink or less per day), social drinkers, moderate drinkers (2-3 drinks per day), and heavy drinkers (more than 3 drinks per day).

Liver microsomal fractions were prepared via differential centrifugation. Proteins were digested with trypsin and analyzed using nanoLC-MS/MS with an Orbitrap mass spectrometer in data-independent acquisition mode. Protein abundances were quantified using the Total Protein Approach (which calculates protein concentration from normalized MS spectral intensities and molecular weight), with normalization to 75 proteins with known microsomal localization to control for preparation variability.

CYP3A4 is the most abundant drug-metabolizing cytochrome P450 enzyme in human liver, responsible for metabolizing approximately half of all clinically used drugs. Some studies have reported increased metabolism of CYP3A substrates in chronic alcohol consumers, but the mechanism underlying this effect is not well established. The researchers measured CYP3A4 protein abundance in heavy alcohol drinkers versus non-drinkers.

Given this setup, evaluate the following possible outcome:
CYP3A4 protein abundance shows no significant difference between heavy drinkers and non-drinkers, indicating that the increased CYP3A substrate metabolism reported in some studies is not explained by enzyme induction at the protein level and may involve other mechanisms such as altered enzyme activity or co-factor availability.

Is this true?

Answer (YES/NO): YES